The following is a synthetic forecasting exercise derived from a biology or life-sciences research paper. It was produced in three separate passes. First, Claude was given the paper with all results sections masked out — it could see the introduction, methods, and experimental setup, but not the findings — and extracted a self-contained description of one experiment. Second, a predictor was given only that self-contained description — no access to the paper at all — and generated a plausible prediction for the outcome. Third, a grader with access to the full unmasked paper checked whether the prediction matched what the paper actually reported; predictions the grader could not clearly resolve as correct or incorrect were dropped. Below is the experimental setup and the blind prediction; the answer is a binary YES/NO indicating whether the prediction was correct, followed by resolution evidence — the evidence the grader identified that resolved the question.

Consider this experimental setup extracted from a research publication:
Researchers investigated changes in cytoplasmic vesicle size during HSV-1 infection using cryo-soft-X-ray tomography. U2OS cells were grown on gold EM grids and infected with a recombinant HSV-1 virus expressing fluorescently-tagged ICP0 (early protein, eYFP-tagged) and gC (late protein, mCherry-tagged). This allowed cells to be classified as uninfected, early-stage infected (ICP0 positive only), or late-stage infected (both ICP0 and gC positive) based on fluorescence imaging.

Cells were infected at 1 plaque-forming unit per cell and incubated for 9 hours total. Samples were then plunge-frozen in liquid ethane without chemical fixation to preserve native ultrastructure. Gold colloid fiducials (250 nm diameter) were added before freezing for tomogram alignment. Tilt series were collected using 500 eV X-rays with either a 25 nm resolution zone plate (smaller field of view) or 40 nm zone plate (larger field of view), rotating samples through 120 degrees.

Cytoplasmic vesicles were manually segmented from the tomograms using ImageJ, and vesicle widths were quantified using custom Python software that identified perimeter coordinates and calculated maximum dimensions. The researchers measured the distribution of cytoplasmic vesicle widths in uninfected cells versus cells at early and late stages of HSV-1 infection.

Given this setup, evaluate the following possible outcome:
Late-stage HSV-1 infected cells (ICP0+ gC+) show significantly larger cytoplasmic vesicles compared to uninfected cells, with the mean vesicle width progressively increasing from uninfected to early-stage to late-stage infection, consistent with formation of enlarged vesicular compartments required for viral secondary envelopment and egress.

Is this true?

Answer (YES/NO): NO